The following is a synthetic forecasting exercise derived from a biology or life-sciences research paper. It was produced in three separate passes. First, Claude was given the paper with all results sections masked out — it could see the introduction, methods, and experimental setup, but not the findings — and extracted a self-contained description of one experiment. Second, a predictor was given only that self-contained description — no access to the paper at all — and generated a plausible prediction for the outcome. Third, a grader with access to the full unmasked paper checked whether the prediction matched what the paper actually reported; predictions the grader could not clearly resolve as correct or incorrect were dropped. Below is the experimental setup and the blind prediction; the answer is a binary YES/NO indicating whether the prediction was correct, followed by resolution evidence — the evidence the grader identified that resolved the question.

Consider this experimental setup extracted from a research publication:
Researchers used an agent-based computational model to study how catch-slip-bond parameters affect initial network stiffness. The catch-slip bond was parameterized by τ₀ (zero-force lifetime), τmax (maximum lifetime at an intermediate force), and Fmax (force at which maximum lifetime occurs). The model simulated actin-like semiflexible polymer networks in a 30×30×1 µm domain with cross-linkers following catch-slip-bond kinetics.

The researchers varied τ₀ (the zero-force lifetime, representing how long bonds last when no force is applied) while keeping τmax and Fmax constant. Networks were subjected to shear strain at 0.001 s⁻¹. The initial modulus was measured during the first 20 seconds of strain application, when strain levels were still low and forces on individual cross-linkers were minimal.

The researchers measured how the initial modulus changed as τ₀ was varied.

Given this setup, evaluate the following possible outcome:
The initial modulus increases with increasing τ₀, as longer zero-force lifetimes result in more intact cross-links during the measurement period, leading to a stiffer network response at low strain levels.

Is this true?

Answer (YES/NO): YES